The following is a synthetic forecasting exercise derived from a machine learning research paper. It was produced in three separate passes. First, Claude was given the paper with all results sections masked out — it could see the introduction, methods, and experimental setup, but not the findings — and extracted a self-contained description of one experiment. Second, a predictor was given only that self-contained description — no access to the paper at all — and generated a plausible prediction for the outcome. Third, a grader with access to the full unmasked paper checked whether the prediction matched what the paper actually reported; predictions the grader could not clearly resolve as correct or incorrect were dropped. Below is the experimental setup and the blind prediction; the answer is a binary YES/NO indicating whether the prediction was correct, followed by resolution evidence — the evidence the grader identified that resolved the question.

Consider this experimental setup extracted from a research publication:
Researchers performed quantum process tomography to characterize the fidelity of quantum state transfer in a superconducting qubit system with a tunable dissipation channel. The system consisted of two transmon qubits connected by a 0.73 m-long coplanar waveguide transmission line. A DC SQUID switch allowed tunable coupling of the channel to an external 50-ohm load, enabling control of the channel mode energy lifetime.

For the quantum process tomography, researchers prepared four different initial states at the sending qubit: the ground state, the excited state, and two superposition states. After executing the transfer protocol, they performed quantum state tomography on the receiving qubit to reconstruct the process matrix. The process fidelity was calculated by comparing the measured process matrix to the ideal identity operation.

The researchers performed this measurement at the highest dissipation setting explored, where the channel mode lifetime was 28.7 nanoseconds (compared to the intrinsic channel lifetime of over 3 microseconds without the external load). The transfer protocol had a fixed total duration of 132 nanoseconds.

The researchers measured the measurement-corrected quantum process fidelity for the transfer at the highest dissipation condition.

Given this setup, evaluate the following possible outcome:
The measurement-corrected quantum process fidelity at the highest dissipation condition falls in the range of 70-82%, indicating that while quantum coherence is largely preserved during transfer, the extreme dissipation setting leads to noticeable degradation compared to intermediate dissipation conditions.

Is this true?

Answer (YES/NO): YES